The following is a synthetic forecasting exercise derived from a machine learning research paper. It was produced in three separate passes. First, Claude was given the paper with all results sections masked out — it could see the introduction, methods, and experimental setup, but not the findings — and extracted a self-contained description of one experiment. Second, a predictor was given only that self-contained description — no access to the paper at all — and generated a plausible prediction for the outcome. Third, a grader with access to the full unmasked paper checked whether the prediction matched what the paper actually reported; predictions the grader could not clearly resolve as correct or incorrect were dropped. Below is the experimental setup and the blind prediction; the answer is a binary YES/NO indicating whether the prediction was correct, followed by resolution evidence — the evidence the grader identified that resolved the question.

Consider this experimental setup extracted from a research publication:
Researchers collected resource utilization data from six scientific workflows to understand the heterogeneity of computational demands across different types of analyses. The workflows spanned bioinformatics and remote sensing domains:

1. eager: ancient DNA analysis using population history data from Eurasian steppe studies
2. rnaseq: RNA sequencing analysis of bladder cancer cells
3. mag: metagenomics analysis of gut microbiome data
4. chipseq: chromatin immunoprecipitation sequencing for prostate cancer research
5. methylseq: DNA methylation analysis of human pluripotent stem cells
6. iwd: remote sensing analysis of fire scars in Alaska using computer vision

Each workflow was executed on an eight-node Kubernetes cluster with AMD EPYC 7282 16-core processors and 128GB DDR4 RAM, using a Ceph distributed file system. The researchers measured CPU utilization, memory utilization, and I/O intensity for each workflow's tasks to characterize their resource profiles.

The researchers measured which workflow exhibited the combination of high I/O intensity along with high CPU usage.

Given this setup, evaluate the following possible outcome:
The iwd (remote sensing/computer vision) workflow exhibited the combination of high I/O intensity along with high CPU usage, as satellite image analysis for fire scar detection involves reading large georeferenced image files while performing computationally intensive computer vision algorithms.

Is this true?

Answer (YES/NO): NO